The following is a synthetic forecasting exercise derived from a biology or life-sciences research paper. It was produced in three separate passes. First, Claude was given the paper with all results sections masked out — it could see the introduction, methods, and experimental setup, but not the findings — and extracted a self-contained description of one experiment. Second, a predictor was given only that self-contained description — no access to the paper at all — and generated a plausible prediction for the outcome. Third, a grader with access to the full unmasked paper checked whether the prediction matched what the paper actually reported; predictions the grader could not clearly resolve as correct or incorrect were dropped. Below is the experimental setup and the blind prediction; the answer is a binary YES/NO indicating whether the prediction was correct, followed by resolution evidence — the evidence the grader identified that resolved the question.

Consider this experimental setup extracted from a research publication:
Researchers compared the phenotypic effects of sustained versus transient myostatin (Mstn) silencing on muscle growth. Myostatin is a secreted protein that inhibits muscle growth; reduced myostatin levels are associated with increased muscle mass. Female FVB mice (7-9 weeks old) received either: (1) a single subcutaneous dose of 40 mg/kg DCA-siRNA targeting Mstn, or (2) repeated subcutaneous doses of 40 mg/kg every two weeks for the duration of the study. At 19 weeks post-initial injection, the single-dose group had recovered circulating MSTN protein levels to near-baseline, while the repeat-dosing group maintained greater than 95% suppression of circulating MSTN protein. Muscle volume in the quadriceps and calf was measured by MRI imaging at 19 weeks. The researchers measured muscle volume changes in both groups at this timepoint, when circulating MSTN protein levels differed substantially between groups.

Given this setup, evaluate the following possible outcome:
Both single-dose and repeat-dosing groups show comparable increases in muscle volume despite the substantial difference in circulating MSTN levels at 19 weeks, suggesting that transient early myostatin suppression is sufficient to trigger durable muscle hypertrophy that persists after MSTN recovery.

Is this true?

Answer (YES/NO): YES